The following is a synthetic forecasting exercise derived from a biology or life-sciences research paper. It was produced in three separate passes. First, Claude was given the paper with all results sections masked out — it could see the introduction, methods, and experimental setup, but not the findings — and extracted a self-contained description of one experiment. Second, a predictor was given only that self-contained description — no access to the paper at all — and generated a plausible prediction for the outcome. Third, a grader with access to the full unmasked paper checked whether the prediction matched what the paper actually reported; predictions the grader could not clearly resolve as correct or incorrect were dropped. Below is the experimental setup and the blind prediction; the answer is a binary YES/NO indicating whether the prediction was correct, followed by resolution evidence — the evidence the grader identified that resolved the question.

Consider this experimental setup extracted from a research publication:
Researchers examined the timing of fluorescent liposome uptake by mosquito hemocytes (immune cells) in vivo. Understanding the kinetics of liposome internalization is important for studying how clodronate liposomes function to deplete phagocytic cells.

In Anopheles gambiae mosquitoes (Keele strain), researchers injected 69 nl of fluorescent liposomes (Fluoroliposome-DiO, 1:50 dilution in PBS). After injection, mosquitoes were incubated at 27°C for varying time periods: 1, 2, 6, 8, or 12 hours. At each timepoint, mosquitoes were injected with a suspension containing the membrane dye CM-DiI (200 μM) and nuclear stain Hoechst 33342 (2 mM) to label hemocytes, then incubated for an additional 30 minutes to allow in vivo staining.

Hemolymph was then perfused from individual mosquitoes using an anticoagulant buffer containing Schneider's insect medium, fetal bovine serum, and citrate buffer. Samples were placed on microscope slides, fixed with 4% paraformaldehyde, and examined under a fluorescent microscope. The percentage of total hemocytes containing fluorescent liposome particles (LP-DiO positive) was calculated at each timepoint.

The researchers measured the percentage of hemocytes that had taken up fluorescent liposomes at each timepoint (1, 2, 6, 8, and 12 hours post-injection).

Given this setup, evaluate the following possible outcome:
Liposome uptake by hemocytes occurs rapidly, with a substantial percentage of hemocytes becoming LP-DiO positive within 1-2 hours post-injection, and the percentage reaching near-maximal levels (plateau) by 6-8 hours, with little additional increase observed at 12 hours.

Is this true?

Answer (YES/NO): NO